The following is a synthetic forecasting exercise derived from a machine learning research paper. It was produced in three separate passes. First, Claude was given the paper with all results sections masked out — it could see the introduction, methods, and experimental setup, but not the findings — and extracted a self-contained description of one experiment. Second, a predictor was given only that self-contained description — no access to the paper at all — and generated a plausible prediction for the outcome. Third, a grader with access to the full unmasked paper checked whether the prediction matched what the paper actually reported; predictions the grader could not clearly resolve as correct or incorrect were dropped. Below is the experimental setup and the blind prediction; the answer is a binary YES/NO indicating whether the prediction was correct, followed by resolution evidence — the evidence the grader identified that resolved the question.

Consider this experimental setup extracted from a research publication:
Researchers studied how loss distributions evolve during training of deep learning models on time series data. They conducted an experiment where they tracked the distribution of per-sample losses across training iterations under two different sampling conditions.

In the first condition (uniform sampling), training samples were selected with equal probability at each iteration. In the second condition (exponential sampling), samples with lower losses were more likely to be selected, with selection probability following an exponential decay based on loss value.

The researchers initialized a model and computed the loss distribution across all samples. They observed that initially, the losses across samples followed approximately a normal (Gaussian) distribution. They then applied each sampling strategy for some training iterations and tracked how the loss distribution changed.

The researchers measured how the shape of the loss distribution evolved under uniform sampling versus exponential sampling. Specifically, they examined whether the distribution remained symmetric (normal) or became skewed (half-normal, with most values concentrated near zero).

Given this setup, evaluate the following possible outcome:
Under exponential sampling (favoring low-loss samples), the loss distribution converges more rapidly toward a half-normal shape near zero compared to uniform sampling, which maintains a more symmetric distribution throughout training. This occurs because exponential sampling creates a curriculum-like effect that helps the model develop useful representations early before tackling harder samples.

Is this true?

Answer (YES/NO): NO